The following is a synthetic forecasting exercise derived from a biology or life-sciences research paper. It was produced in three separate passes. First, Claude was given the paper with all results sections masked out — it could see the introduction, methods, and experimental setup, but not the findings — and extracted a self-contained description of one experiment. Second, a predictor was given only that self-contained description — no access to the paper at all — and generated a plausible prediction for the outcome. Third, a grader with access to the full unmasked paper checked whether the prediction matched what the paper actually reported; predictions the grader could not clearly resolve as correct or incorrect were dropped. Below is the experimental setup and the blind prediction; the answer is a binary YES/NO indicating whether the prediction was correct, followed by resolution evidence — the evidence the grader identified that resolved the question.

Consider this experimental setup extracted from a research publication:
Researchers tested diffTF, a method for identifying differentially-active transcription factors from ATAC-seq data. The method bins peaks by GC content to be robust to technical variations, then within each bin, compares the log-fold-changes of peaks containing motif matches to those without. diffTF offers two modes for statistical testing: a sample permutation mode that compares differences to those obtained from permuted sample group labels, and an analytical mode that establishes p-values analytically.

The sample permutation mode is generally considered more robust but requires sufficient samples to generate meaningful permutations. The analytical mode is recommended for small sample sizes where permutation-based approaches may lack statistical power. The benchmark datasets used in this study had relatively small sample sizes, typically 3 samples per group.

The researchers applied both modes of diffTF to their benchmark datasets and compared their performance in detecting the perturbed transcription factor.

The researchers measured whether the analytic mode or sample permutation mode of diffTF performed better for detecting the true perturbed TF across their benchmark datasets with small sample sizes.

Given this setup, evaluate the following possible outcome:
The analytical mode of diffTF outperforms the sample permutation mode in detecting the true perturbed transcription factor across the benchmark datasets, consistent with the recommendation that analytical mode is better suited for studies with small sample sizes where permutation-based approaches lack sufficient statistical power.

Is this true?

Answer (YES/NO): YES